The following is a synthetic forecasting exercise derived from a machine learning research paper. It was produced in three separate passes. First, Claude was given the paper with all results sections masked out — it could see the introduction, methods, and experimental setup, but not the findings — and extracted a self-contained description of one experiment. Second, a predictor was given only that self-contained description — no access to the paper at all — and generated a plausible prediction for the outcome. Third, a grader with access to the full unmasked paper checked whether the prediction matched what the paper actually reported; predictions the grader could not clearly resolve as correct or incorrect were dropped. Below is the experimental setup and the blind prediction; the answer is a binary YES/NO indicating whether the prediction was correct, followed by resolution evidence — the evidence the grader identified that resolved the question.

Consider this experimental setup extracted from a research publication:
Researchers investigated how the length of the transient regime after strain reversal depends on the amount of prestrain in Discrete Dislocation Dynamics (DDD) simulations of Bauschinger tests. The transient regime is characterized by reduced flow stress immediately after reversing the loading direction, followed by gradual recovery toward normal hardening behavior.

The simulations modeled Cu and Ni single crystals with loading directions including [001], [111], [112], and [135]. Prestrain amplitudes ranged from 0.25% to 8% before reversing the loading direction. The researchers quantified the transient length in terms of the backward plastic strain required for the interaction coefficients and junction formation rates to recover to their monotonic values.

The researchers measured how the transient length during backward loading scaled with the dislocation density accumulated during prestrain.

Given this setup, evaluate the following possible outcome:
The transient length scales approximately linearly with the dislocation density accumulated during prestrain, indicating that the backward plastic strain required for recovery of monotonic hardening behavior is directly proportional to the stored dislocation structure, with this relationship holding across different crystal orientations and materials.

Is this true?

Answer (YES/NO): NO